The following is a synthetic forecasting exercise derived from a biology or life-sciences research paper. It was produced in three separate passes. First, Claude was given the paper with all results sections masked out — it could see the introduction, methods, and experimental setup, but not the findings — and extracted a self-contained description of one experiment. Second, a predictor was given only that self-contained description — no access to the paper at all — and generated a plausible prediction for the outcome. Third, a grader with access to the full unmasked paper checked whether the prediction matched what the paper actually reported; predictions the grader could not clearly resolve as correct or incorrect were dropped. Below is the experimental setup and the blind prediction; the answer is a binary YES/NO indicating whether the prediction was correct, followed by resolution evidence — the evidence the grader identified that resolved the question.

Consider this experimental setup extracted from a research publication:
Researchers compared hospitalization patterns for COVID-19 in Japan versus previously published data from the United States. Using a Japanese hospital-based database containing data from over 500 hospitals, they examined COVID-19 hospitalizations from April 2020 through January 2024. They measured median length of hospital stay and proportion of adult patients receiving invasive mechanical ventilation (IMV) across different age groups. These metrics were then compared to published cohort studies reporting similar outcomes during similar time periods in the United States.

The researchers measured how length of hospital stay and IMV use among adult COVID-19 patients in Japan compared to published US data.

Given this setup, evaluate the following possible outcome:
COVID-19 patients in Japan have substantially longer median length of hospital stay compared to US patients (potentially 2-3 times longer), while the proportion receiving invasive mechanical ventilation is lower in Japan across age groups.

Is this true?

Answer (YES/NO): YES